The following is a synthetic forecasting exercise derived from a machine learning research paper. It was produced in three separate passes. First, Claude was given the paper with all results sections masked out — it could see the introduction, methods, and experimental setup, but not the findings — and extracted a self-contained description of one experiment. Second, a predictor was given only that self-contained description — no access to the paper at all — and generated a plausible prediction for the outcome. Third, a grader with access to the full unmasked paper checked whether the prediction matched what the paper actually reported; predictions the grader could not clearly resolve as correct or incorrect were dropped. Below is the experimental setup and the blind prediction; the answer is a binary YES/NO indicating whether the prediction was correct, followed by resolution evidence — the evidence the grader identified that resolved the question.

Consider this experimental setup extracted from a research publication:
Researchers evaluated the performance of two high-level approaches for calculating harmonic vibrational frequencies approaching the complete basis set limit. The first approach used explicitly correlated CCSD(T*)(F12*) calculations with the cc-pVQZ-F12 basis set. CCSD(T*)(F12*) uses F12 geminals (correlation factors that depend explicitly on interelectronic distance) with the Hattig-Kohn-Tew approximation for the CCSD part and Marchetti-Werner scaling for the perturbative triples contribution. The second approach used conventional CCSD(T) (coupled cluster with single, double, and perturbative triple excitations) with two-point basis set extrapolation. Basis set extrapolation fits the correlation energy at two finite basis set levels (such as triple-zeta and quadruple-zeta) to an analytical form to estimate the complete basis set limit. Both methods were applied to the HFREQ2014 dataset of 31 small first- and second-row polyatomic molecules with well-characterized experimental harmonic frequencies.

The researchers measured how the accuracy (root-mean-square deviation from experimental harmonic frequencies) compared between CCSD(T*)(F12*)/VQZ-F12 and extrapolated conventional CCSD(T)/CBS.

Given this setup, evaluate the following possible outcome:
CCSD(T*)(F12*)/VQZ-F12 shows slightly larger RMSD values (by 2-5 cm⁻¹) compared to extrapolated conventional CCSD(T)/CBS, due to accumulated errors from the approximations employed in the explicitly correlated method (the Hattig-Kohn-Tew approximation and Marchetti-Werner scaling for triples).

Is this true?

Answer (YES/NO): NO